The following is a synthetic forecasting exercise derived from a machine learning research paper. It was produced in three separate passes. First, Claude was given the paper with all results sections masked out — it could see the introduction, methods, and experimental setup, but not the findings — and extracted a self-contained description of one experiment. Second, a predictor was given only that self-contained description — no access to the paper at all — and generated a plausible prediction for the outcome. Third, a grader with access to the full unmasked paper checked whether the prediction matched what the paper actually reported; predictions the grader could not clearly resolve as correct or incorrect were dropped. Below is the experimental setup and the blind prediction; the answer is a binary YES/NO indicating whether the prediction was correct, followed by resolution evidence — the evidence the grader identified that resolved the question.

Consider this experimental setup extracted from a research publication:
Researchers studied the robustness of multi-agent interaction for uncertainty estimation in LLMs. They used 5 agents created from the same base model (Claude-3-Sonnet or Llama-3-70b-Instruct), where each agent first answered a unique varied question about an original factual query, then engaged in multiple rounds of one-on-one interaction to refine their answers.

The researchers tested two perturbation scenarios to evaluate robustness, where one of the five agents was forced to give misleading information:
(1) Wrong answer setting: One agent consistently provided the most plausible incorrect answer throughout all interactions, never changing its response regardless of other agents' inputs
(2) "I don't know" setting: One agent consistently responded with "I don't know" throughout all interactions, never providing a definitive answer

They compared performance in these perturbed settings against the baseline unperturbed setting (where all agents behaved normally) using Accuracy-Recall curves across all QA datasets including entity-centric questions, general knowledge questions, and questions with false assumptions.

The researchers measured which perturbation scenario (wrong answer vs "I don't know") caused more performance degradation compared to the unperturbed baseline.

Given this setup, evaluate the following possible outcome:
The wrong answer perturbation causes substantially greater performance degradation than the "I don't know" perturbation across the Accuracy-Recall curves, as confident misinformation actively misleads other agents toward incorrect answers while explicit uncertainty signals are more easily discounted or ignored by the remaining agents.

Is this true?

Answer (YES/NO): YES